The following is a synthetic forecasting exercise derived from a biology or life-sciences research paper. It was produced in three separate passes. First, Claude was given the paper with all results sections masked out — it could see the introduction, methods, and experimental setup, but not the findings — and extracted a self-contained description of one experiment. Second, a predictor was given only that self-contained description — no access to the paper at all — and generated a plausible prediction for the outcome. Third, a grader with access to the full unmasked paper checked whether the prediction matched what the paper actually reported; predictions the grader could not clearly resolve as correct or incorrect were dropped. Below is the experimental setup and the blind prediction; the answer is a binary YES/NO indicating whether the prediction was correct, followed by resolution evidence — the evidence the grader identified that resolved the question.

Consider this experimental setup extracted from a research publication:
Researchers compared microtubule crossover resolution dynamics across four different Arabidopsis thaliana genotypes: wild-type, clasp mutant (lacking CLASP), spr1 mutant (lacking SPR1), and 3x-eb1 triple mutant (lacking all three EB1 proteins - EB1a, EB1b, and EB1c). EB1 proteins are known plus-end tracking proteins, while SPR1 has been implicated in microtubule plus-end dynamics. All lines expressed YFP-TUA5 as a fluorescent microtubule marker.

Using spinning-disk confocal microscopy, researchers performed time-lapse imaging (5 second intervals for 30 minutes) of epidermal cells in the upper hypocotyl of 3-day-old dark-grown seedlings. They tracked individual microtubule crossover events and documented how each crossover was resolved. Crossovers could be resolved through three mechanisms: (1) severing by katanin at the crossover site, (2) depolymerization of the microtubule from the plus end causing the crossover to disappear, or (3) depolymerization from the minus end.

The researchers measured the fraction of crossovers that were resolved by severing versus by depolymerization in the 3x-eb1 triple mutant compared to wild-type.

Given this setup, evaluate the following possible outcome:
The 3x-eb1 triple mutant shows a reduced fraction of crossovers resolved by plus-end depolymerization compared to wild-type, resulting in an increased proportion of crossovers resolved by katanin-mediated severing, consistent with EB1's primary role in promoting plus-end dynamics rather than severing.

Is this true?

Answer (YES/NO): NO